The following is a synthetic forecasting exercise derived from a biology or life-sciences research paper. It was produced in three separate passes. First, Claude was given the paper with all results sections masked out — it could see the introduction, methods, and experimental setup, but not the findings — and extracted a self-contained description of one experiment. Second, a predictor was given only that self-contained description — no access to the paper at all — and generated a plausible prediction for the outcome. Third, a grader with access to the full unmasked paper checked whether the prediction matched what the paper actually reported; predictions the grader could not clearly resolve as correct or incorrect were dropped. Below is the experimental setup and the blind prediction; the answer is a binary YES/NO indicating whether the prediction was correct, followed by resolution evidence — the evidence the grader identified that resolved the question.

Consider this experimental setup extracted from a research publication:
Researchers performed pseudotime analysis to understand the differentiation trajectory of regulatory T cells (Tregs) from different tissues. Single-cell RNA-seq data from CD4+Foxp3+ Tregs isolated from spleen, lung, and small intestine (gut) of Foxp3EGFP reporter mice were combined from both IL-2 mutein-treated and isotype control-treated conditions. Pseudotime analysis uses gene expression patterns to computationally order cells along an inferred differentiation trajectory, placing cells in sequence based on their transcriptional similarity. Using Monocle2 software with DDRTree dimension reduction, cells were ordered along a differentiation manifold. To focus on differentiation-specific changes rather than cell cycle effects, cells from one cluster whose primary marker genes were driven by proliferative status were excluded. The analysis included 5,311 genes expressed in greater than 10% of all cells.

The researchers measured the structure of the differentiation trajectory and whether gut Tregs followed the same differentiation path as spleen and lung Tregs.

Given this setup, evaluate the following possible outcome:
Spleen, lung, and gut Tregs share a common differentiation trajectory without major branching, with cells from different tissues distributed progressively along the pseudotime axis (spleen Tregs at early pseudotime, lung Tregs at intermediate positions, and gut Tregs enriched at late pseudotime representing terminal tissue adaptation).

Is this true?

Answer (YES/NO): NO